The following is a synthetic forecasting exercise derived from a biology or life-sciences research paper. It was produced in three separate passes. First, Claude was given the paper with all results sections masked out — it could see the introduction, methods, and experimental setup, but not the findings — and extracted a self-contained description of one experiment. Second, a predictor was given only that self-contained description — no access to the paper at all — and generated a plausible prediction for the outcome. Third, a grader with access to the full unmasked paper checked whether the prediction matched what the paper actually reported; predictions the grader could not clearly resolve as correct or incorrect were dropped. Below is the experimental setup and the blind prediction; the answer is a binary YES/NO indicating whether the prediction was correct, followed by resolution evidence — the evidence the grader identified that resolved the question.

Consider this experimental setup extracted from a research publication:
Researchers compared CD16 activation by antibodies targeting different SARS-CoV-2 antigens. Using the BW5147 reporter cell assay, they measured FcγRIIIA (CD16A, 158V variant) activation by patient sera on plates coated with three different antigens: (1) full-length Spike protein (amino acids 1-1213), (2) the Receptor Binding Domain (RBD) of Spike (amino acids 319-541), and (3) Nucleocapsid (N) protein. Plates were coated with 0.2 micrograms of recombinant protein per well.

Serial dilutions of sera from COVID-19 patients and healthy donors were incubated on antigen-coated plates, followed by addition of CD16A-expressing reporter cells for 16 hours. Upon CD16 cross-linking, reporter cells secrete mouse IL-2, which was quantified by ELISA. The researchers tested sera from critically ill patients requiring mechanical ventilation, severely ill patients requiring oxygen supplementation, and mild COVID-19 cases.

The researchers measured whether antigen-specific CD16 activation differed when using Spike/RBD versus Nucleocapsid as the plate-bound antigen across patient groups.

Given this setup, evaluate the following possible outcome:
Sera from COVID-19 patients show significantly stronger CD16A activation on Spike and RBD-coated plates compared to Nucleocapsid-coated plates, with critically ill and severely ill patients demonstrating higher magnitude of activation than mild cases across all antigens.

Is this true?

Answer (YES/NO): NO